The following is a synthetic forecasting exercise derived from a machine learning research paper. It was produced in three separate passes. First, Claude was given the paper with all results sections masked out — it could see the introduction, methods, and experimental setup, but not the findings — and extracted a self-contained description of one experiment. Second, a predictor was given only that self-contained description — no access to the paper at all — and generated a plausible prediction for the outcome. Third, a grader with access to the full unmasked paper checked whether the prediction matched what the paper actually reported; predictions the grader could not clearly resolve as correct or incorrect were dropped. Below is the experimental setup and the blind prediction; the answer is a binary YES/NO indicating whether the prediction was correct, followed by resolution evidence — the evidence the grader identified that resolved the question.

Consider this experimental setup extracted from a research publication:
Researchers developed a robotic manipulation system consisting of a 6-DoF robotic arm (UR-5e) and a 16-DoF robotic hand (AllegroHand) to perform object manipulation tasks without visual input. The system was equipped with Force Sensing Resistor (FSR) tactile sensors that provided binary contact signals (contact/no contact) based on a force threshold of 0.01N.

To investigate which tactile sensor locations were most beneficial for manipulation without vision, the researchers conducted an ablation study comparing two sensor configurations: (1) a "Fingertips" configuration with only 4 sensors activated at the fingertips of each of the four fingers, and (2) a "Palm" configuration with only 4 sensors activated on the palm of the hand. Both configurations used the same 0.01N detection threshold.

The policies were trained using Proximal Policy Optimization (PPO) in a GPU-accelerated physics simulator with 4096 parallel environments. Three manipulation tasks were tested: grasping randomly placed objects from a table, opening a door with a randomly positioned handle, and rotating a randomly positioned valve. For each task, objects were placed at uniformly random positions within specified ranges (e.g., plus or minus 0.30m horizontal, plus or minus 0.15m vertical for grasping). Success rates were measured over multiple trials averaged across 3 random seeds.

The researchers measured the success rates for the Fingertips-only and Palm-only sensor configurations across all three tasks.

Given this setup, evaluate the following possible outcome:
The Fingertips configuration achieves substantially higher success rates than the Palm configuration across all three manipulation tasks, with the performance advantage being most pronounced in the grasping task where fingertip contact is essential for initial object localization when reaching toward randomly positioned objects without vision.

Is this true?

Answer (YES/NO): NO